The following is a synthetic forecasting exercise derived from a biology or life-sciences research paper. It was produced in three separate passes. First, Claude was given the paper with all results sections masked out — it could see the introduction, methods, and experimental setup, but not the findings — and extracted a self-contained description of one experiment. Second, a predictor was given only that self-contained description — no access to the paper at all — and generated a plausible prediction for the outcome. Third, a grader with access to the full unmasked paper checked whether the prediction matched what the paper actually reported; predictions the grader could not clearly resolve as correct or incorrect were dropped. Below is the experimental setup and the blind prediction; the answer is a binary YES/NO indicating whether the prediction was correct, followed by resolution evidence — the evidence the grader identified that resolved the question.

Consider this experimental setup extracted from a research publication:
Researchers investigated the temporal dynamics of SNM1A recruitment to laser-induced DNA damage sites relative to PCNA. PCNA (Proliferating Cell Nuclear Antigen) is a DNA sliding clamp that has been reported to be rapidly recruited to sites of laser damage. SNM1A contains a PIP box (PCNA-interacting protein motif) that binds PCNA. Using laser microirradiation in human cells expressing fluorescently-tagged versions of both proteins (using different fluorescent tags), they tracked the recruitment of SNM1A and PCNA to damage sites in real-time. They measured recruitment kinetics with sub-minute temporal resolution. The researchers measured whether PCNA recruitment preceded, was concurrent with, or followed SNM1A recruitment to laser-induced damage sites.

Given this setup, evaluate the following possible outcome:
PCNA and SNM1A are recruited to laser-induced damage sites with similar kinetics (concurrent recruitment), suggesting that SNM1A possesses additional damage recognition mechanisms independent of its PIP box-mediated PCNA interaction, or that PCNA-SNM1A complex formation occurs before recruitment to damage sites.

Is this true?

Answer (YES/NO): NO